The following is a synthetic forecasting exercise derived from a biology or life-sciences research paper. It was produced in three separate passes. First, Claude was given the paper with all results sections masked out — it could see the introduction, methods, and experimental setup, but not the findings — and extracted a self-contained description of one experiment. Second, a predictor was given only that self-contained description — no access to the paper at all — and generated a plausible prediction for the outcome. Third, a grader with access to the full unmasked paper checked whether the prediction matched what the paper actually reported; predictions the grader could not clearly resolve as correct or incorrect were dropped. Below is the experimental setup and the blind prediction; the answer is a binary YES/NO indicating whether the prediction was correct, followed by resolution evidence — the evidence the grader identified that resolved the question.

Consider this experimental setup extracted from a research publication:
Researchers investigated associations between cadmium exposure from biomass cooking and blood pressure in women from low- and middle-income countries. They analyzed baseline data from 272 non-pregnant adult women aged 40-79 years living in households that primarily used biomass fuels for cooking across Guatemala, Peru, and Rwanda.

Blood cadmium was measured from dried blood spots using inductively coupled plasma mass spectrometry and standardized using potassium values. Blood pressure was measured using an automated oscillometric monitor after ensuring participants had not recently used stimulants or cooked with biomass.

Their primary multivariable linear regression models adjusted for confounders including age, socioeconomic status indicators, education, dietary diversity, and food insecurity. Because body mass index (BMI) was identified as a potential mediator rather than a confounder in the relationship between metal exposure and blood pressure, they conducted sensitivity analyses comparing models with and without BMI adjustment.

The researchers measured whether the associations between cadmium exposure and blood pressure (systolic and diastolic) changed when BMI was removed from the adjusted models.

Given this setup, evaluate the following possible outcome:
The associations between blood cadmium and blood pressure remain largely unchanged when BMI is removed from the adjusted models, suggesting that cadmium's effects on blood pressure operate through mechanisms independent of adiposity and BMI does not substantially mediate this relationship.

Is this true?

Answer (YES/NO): YES